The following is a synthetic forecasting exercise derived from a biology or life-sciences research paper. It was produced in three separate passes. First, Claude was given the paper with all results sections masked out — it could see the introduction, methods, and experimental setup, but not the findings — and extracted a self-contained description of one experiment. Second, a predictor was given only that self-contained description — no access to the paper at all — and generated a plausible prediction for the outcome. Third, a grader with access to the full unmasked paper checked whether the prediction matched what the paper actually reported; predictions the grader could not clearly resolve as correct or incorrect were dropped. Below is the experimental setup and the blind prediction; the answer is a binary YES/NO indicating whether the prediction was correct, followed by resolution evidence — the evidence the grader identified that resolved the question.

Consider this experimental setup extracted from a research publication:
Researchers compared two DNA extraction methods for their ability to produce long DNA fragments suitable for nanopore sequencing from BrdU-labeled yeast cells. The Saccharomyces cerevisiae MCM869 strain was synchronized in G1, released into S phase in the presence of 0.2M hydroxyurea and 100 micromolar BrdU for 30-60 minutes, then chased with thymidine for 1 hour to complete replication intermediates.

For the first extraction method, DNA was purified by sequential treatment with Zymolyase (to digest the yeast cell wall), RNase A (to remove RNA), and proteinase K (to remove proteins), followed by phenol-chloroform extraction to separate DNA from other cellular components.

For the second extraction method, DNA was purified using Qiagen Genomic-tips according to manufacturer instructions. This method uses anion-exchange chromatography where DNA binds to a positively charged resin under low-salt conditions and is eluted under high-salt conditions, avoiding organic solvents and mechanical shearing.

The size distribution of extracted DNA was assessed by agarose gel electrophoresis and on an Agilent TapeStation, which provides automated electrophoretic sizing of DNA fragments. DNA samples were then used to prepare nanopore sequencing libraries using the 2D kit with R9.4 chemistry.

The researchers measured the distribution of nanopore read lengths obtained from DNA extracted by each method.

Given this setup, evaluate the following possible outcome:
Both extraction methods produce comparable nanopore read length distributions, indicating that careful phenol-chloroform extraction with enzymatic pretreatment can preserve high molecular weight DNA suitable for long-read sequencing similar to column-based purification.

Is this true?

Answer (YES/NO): NO